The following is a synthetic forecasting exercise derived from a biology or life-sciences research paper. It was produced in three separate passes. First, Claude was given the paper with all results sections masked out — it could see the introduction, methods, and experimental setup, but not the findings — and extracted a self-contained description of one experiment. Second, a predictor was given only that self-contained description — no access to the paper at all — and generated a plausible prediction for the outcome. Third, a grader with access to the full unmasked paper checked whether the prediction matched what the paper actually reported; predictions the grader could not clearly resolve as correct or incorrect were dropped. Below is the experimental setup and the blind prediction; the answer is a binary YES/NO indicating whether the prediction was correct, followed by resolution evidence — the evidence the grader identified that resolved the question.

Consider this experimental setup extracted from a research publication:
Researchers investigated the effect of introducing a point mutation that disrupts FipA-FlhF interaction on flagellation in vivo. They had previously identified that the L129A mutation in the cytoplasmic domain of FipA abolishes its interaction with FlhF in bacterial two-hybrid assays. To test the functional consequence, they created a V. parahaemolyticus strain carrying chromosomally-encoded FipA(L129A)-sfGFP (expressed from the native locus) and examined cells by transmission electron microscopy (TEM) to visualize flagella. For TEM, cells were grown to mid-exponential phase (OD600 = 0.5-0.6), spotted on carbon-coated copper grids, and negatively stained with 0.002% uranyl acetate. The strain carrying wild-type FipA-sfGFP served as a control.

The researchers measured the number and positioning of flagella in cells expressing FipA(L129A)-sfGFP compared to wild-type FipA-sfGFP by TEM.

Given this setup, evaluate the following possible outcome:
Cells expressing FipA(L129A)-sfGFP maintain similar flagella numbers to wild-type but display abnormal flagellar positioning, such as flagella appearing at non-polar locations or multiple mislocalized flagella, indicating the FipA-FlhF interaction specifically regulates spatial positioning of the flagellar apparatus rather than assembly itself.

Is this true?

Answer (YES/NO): NO